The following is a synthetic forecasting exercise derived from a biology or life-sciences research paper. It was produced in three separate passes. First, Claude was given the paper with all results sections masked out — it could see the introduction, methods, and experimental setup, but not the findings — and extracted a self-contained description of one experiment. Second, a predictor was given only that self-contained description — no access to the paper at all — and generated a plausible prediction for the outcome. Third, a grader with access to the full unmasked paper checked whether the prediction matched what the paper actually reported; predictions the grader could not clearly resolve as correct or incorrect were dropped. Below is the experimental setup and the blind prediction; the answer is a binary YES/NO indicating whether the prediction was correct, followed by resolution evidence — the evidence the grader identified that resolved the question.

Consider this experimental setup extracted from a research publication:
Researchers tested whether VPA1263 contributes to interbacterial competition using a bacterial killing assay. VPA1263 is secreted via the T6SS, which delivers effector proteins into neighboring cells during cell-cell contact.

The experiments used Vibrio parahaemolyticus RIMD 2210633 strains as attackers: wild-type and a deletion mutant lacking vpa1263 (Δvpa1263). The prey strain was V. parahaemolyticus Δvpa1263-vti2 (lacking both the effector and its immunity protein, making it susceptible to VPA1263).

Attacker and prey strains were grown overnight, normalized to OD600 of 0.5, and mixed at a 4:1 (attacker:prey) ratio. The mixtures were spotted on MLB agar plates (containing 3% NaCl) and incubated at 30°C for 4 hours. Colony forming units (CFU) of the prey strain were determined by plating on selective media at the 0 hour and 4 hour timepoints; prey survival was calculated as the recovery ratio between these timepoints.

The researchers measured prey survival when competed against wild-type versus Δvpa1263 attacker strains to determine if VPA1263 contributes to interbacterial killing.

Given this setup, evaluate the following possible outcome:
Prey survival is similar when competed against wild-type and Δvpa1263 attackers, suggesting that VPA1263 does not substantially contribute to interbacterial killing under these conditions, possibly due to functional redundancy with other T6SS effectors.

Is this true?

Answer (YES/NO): NO